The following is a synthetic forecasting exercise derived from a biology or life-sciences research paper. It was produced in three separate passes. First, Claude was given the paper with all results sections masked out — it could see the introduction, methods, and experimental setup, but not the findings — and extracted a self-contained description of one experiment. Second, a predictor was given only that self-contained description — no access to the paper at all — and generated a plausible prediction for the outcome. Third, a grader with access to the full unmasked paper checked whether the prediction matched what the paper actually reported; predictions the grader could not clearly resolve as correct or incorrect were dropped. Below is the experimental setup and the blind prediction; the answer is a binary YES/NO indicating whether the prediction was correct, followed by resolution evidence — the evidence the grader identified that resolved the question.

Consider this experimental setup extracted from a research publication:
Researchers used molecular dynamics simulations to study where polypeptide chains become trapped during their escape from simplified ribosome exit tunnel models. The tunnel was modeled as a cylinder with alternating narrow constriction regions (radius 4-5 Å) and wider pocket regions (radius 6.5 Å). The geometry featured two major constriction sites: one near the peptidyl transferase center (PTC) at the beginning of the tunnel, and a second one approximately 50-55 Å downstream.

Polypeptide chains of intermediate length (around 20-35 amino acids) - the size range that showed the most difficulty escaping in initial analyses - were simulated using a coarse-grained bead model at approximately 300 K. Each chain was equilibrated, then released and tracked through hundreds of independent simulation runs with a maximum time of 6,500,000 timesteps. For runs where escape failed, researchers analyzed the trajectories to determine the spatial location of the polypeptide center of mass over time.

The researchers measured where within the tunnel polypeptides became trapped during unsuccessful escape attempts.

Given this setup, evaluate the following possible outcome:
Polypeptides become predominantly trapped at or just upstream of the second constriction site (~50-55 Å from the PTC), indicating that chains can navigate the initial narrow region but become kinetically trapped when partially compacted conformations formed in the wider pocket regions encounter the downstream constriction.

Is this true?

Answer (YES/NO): NO